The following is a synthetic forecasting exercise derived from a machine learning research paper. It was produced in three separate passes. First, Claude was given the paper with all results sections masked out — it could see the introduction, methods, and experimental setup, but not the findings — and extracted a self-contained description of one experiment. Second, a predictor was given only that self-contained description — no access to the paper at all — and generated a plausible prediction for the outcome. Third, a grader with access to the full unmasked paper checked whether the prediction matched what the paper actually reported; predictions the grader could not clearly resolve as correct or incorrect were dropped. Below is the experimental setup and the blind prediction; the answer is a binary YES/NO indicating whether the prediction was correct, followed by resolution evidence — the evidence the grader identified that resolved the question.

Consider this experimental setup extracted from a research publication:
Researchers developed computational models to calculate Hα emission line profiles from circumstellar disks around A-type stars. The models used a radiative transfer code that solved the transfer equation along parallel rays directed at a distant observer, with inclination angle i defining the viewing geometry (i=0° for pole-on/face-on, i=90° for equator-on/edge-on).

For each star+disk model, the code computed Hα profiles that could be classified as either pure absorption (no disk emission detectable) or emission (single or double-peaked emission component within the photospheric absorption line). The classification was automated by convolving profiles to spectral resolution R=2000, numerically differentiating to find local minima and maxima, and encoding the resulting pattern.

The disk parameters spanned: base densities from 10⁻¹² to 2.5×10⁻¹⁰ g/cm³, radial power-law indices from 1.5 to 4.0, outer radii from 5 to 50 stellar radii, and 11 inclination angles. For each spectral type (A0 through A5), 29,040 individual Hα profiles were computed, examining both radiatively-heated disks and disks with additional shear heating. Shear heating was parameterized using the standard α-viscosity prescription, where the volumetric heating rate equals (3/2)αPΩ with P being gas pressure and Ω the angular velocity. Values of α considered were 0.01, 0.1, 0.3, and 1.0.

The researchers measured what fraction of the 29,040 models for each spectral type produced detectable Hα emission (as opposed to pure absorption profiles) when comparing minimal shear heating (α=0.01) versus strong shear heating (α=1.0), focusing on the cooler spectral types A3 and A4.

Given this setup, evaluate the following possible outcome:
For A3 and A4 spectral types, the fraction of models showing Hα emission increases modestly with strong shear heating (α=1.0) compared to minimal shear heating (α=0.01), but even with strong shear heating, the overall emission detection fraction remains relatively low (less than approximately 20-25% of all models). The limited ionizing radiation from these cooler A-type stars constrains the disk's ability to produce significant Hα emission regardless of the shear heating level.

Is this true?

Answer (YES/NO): NO